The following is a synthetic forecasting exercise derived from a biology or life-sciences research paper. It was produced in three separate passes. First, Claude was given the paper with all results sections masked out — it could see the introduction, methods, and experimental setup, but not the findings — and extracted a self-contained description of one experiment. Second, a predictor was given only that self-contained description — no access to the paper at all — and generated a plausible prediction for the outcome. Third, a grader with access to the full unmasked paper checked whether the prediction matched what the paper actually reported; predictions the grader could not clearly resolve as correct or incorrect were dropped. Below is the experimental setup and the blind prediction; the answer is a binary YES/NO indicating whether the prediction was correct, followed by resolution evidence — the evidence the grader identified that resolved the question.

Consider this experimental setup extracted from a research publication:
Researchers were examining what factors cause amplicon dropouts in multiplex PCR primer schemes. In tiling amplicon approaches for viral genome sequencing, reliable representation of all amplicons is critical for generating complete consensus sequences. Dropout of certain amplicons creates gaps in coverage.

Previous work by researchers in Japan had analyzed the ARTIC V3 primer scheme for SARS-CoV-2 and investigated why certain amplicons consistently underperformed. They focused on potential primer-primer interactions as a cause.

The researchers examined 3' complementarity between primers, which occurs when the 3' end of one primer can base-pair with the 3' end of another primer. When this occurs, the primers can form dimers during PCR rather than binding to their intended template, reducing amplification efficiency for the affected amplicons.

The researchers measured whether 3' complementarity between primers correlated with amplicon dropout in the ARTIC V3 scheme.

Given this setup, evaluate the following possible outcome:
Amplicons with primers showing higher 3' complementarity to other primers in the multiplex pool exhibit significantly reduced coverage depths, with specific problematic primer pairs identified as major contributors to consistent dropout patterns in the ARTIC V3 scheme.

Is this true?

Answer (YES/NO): YES